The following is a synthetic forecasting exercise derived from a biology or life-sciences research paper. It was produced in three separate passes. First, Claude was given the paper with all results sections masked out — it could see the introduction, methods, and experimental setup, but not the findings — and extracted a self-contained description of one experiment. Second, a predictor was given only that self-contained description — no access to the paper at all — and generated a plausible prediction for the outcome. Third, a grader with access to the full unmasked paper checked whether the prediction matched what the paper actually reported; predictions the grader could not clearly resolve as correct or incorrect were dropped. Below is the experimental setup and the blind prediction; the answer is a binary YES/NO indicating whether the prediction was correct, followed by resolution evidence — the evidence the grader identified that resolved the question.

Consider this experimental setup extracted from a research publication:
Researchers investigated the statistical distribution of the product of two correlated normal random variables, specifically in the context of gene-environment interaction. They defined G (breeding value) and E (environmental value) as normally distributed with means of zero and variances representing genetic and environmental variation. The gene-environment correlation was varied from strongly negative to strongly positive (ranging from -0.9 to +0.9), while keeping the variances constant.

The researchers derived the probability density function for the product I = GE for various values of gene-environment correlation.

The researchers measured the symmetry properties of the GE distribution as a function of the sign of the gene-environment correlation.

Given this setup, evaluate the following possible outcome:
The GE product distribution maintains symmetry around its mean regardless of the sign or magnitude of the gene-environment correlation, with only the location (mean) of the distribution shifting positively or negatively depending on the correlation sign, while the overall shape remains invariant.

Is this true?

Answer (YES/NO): NO